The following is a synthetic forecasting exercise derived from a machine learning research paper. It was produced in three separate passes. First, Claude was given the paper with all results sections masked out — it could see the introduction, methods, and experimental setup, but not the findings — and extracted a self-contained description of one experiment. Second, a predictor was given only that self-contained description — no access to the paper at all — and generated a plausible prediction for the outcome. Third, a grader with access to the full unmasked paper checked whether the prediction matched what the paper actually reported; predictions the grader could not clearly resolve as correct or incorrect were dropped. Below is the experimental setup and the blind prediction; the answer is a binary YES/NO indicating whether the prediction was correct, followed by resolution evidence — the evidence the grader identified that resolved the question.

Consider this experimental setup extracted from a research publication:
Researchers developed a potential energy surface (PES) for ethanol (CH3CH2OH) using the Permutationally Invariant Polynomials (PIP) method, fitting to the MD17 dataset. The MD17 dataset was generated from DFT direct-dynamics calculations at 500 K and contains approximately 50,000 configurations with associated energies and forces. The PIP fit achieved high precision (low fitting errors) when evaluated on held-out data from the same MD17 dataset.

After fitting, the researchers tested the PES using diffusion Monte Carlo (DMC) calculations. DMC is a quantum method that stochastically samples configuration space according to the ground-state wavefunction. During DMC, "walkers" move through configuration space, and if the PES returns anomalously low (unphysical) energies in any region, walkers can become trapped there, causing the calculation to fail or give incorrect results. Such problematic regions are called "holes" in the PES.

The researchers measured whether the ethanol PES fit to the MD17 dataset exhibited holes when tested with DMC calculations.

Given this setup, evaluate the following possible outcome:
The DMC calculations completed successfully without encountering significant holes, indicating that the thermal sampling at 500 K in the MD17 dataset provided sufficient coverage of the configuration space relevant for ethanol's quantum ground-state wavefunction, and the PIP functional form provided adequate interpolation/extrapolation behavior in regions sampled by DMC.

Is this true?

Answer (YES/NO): NO